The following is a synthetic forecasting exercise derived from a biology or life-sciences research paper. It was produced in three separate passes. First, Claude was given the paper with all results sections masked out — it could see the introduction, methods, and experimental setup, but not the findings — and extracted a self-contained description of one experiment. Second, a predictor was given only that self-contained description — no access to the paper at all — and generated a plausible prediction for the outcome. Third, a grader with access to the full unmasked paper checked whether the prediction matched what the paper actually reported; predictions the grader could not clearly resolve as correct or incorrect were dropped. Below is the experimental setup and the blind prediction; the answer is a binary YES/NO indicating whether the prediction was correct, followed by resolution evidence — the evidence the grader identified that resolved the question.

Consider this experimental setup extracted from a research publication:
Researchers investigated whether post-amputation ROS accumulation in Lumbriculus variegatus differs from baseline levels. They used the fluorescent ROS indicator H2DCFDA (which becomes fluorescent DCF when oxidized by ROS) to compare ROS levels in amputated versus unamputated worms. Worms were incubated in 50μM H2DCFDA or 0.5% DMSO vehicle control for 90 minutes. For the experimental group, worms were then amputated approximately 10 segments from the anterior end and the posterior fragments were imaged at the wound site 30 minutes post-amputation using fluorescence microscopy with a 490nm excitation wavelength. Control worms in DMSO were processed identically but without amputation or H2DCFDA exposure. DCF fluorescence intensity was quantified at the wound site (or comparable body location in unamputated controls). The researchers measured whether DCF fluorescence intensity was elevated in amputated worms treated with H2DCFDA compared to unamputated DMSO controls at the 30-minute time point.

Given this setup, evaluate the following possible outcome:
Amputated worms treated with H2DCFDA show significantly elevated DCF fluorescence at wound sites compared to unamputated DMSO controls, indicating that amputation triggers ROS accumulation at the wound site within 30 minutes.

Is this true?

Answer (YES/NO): YES